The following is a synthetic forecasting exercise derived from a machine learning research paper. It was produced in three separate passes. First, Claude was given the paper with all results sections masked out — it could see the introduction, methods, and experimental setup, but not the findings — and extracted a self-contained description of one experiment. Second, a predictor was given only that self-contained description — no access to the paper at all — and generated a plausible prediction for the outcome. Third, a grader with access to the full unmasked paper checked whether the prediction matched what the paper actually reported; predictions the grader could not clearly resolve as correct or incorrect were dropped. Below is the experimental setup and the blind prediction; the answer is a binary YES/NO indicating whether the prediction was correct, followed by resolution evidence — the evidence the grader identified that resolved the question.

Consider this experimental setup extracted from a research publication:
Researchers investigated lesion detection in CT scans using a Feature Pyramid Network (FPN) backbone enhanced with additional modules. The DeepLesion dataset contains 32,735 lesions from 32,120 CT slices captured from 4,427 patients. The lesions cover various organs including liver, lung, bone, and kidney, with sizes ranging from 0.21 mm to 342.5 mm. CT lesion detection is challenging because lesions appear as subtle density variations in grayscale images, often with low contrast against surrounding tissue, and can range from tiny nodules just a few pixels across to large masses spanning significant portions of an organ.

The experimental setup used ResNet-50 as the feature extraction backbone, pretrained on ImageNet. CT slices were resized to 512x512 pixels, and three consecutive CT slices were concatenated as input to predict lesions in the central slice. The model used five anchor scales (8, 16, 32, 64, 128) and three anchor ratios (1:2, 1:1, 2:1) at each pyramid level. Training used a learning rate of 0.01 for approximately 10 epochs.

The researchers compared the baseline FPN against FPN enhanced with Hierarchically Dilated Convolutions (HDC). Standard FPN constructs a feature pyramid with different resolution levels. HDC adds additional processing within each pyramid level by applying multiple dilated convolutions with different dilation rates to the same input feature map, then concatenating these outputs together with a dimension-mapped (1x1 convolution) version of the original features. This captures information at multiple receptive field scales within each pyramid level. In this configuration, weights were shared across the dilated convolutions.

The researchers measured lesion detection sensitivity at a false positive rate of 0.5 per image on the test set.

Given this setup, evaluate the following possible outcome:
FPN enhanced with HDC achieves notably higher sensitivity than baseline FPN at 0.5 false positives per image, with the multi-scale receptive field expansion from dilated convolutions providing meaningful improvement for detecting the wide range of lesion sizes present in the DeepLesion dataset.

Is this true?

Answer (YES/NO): NO